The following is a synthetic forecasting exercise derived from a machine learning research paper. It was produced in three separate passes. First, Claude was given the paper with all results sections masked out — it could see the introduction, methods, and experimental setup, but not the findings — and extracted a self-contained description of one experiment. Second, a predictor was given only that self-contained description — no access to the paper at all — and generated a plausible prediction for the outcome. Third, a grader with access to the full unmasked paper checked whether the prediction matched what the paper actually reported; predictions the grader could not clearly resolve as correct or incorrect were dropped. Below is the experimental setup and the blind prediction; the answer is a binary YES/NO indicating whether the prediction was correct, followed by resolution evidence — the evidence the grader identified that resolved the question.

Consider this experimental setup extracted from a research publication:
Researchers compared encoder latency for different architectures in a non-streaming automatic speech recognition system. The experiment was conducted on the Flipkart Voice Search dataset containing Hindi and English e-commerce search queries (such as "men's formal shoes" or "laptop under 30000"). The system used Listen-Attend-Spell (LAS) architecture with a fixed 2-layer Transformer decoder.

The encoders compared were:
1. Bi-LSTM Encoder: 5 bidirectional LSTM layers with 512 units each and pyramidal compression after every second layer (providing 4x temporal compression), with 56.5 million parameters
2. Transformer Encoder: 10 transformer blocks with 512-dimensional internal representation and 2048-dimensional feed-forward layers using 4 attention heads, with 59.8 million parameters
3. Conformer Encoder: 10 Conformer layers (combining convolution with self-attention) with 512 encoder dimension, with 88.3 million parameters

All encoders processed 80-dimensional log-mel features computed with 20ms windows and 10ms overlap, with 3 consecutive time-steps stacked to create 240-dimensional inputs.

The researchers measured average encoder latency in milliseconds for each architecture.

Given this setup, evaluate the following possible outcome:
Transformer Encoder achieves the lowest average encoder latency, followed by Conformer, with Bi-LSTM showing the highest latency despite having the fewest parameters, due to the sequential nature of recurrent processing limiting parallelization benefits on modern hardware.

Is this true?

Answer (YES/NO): NO